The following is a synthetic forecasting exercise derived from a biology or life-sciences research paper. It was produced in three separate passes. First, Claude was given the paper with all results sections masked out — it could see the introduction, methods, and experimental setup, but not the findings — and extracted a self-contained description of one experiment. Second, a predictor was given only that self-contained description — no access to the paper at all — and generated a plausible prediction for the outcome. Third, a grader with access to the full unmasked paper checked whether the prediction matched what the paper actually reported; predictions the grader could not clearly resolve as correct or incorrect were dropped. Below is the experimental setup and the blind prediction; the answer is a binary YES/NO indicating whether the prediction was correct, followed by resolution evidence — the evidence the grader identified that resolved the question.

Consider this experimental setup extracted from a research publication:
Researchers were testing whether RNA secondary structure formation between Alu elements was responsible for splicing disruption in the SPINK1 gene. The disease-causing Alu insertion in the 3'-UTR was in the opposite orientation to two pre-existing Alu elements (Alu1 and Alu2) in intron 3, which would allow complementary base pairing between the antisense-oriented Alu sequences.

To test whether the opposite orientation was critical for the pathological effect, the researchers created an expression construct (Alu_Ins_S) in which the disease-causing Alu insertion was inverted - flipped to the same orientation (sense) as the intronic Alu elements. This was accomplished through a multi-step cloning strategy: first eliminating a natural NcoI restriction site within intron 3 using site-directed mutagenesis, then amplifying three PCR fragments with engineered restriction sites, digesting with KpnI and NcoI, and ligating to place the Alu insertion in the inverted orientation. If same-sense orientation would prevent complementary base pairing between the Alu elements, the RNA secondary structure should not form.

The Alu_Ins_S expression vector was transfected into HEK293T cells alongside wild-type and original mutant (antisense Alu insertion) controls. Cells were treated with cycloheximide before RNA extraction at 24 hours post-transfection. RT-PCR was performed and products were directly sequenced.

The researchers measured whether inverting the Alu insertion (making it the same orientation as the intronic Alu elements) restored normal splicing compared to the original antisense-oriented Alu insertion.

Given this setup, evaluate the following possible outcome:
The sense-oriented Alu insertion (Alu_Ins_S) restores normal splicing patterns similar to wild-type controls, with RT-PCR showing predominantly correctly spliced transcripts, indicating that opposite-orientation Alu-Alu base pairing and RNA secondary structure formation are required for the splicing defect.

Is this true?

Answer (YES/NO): YES